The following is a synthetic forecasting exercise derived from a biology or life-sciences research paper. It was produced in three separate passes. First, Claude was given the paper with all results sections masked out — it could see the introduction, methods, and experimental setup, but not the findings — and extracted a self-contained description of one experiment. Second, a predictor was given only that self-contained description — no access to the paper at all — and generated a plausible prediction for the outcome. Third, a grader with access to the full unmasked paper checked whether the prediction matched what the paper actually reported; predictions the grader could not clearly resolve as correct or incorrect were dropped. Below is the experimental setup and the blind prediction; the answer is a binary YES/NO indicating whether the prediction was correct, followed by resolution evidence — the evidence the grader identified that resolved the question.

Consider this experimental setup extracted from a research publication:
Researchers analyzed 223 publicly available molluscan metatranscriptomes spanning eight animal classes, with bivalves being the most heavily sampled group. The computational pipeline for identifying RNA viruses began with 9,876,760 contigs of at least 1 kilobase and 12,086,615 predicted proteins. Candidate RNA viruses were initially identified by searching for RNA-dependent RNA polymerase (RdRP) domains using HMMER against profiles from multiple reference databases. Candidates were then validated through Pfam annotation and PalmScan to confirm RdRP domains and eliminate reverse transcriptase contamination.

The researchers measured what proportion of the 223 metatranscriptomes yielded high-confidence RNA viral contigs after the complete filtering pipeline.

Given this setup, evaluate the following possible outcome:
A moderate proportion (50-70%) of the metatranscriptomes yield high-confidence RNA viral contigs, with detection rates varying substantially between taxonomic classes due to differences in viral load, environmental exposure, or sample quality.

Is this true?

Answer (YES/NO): NO